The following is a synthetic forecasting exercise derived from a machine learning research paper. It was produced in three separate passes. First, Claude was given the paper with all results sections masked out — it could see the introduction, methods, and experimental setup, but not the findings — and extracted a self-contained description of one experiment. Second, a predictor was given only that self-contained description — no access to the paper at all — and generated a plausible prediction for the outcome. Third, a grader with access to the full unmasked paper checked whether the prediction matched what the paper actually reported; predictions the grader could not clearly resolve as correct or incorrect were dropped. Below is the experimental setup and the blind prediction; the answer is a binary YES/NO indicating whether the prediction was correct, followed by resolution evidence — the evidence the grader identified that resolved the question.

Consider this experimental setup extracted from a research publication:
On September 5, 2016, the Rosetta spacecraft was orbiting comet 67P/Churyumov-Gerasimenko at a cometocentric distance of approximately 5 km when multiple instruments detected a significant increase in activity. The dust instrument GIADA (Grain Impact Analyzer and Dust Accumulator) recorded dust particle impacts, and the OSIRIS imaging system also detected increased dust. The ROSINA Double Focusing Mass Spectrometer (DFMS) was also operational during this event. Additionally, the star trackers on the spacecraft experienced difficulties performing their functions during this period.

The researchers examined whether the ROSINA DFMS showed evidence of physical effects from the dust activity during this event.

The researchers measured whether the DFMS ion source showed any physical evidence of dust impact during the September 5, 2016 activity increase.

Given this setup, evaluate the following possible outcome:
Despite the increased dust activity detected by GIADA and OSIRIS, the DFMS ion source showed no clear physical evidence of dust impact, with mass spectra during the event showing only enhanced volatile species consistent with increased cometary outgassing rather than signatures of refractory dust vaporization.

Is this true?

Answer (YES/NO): NO